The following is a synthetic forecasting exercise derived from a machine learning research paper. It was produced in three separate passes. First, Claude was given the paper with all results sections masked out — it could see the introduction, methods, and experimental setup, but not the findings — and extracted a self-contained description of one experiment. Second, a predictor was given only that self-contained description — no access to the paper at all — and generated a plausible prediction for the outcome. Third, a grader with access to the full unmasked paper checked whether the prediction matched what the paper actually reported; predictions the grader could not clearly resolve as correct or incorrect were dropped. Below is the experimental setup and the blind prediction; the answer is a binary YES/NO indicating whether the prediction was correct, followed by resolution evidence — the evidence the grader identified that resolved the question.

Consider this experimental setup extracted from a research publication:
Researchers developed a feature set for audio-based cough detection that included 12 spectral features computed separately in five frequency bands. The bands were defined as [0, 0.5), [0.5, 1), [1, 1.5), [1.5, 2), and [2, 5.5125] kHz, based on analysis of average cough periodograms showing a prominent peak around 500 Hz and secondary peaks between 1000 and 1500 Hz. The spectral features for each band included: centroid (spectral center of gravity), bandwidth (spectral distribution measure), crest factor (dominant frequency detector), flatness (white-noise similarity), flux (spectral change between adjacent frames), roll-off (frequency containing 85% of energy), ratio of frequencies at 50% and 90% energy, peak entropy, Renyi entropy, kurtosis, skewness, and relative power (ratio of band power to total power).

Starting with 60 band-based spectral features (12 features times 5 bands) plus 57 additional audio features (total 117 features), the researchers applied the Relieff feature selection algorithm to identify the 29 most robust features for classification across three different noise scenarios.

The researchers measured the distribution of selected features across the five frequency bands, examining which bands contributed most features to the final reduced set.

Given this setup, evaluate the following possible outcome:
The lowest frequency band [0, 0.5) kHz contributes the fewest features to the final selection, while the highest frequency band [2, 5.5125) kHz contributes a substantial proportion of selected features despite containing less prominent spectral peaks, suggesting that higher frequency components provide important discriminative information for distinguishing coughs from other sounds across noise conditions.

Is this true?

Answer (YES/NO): NO